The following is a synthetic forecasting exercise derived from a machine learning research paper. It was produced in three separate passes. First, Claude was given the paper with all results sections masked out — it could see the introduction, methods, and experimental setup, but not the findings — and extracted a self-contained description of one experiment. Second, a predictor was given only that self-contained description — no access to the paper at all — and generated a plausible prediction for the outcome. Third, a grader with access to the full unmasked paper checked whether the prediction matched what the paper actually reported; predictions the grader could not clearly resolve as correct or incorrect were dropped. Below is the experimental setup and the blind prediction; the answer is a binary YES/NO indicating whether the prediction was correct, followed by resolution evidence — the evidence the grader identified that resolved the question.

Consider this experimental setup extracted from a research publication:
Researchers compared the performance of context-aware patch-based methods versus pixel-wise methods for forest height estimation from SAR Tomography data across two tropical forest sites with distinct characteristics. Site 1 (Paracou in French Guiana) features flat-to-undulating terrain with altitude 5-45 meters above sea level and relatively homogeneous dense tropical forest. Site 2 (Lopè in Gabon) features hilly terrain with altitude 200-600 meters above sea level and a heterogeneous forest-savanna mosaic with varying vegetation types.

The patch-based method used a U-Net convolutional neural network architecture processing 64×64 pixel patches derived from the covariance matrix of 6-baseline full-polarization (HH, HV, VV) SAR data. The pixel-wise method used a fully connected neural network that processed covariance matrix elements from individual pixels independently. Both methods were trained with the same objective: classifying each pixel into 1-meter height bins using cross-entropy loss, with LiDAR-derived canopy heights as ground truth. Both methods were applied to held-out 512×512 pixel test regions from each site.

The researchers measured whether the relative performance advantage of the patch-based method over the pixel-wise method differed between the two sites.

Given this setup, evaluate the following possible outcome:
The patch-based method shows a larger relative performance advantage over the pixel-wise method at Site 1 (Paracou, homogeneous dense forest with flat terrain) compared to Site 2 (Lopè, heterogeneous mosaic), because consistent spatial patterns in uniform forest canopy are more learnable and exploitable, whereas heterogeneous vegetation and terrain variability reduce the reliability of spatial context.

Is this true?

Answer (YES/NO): YES